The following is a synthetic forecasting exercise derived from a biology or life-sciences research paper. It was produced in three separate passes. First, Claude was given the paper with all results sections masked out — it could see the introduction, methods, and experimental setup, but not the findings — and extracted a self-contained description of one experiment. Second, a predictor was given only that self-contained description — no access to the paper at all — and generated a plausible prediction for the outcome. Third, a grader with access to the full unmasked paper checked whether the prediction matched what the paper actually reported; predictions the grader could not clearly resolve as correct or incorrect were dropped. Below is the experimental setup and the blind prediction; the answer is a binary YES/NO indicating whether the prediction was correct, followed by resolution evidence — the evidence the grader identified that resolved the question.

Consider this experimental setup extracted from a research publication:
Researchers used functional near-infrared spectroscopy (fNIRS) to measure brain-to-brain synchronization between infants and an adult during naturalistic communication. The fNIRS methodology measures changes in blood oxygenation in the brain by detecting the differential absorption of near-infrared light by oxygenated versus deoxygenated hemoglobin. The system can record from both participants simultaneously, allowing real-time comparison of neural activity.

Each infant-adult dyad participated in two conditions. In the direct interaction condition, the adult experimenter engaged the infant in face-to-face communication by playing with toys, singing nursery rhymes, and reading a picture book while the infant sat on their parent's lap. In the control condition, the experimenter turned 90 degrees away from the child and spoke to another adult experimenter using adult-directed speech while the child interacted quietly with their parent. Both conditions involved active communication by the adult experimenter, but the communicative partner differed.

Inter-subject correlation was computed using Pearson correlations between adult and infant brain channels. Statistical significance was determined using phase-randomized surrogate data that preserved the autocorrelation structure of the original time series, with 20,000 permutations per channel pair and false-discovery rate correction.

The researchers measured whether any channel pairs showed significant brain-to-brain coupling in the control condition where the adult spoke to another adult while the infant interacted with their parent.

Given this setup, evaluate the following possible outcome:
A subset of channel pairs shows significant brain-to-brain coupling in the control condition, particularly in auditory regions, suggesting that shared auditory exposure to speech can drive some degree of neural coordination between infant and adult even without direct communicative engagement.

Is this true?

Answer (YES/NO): NO